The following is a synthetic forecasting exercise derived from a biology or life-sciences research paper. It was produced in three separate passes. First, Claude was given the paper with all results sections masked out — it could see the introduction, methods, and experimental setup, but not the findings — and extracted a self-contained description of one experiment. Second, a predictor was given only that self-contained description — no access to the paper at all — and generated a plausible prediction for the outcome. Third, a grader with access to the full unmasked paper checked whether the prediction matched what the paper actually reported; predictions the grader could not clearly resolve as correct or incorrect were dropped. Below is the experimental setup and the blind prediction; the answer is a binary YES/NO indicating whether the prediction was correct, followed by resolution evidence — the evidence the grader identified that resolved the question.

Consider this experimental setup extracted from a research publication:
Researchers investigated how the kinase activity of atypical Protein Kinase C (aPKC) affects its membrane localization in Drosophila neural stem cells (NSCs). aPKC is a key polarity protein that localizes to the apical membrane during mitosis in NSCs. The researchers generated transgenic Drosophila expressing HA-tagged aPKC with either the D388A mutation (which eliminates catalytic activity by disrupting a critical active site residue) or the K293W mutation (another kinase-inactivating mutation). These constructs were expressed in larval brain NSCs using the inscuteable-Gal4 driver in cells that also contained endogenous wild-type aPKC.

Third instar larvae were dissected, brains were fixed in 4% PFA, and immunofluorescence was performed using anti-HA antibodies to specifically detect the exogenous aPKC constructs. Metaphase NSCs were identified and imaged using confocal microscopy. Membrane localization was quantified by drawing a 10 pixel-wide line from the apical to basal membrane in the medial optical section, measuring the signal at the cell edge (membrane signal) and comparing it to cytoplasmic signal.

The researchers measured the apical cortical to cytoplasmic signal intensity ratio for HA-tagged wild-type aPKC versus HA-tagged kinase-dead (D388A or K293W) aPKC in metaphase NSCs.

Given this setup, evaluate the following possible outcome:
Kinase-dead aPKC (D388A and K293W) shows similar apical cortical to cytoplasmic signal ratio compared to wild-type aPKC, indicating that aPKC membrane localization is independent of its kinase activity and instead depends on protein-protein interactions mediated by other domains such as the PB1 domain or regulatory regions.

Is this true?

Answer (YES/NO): NO